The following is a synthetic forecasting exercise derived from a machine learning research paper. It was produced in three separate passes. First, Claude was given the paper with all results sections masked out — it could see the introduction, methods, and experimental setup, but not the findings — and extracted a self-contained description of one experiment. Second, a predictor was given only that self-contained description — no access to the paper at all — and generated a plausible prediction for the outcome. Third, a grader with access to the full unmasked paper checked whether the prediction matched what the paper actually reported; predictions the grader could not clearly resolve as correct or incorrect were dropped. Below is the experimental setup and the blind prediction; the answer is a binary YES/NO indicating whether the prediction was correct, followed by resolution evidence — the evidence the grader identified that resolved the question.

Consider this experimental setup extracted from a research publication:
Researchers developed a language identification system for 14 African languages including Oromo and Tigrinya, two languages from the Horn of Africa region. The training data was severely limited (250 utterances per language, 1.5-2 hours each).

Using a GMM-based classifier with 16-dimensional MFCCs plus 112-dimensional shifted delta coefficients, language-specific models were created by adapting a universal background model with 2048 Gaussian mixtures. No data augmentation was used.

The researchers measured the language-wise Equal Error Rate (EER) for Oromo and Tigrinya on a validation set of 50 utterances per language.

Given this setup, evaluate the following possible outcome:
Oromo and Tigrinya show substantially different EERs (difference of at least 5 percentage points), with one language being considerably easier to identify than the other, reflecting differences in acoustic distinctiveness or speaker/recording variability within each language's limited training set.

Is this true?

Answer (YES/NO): NO